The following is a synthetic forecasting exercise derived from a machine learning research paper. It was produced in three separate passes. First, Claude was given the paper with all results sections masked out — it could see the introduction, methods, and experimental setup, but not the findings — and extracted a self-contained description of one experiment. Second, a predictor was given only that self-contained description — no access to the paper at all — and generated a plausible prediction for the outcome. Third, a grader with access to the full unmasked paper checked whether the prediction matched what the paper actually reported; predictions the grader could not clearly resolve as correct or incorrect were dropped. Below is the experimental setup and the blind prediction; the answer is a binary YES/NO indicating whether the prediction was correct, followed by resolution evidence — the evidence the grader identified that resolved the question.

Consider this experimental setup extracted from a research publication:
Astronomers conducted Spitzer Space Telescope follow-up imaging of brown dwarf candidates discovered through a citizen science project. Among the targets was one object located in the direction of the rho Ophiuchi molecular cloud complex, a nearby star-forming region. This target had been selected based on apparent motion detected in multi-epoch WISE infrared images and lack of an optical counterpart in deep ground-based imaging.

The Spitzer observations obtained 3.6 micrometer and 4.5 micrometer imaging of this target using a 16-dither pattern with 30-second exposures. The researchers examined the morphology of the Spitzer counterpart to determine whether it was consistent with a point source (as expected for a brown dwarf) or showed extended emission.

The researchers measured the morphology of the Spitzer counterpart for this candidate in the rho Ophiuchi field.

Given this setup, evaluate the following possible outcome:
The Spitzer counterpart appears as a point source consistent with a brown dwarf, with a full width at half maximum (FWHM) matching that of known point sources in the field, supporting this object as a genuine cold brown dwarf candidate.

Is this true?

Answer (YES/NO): NO